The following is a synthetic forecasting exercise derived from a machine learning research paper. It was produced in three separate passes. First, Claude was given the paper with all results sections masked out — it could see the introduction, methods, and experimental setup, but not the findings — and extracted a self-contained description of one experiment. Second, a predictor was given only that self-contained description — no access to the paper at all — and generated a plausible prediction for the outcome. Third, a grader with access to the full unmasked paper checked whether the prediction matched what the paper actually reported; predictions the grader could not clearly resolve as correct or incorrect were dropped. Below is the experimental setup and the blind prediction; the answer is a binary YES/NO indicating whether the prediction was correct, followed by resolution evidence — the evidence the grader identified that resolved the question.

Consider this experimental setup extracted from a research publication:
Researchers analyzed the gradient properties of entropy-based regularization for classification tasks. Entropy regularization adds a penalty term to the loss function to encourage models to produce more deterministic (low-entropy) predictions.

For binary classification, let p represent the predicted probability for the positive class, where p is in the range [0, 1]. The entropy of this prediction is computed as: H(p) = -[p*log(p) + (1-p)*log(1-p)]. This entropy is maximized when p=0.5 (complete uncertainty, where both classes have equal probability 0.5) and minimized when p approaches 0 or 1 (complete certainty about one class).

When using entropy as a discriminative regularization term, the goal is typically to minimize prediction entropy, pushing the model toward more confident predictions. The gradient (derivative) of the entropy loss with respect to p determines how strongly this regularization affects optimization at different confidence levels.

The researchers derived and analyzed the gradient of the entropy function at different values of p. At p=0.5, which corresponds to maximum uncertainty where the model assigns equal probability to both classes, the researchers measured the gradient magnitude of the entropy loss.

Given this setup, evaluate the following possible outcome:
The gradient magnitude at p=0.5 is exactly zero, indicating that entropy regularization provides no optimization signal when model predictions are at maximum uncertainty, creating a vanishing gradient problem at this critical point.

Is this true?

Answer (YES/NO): YES